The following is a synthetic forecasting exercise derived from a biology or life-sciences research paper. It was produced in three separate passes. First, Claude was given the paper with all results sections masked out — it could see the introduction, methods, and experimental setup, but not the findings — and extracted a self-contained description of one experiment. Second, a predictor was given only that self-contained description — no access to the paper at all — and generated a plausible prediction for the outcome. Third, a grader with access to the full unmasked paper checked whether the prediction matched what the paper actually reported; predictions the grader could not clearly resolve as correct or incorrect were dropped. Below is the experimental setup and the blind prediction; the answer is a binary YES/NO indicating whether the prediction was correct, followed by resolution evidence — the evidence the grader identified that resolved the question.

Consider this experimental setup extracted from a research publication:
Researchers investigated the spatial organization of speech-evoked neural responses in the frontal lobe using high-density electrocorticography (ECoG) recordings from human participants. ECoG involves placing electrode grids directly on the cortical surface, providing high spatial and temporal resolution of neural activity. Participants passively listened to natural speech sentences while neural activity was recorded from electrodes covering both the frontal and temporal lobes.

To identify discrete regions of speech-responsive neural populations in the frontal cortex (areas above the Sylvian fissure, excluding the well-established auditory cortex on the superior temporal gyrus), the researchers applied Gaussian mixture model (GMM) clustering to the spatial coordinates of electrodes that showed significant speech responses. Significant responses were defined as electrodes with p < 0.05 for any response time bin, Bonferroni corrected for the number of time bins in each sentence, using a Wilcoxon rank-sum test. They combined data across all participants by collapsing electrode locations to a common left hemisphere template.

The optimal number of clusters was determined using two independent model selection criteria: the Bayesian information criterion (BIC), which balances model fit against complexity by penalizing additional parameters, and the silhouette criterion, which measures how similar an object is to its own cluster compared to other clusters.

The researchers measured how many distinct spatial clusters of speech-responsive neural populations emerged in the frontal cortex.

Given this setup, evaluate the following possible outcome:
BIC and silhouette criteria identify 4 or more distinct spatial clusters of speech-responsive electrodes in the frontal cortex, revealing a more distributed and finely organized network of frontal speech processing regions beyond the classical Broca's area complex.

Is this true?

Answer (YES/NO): NO